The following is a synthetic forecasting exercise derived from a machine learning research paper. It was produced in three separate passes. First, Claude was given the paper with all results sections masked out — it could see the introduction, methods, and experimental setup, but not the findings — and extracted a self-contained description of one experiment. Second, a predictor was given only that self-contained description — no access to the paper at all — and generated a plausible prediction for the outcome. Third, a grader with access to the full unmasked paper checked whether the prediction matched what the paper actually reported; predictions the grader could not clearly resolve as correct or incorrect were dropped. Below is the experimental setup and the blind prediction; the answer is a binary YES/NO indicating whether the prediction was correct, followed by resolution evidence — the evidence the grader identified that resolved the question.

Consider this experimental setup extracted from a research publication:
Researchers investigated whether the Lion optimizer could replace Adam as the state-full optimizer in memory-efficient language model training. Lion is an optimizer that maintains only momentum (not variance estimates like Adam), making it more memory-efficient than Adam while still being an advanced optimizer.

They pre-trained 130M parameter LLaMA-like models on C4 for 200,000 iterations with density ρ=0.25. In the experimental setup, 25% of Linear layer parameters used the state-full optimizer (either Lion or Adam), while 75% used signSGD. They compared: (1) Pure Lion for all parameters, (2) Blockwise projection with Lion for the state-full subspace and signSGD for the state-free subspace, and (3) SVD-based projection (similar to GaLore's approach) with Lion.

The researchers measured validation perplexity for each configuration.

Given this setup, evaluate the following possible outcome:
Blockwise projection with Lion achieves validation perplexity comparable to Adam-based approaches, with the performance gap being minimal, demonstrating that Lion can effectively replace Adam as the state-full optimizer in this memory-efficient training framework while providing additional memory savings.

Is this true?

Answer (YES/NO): YES